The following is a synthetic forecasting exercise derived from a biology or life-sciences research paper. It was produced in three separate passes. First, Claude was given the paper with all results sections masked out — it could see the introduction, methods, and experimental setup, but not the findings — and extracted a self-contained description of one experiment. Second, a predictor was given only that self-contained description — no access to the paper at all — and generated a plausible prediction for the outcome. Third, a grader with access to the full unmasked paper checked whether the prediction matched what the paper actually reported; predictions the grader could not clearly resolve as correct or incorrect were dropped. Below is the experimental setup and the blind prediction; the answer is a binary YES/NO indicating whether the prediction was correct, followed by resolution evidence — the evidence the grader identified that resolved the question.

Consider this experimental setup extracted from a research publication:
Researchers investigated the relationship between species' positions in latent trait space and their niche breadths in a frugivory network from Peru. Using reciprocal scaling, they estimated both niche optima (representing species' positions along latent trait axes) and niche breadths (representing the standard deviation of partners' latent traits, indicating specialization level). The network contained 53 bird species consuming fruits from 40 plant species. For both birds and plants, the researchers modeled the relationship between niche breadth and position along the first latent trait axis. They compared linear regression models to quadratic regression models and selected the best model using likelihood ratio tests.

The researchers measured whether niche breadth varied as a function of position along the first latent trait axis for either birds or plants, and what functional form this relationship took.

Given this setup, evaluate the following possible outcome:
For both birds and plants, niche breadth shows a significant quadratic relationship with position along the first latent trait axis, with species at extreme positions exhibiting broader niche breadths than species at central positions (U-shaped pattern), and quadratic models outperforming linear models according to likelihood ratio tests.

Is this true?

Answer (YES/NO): NO